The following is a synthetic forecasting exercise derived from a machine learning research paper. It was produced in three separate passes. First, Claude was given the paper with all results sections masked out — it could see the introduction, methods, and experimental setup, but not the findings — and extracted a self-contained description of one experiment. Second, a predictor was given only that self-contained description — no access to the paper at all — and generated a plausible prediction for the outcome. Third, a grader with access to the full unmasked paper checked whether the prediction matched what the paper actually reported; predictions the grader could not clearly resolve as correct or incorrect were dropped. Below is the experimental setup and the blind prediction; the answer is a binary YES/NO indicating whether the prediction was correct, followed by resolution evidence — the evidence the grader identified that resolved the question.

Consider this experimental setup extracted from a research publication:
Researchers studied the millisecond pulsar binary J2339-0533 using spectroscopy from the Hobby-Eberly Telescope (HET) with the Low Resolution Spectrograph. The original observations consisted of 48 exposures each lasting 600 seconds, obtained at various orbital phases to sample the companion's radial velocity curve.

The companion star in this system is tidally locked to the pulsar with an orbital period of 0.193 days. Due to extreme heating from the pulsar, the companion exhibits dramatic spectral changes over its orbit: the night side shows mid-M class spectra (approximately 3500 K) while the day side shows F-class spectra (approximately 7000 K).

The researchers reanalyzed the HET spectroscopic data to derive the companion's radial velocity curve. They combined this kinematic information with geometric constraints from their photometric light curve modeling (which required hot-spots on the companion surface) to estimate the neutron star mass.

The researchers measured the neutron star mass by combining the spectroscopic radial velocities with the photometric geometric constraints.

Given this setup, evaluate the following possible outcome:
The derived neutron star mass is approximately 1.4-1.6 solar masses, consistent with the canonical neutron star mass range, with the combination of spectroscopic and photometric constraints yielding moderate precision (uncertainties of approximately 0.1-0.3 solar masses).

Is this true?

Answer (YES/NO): YES